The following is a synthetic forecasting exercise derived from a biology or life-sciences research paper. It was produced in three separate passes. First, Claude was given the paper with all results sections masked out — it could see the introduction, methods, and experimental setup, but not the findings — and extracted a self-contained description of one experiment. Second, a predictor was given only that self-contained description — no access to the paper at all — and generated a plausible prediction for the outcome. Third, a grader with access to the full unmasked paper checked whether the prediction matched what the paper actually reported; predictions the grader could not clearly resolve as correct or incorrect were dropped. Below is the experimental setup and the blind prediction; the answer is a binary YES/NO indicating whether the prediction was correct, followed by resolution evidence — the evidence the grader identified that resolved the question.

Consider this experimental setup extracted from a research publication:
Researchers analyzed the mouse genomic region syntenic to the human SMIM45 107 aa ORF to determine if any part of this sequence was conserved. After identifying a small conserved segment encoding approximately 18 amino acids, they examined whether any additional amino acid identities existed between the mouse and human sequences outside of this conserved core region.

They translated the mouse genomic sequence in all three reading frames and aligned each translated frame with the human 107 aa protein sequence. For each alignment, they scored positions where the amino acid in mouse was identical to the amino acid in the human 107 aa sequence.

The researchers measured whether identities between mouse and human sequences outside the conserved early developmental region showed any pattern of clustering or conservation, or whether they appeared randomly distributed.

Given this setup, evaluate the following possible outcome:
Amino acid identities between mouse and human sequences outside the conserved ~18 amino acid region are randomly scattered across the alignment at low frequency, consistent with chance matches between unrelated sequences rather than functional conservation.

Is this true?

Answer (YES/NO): YES